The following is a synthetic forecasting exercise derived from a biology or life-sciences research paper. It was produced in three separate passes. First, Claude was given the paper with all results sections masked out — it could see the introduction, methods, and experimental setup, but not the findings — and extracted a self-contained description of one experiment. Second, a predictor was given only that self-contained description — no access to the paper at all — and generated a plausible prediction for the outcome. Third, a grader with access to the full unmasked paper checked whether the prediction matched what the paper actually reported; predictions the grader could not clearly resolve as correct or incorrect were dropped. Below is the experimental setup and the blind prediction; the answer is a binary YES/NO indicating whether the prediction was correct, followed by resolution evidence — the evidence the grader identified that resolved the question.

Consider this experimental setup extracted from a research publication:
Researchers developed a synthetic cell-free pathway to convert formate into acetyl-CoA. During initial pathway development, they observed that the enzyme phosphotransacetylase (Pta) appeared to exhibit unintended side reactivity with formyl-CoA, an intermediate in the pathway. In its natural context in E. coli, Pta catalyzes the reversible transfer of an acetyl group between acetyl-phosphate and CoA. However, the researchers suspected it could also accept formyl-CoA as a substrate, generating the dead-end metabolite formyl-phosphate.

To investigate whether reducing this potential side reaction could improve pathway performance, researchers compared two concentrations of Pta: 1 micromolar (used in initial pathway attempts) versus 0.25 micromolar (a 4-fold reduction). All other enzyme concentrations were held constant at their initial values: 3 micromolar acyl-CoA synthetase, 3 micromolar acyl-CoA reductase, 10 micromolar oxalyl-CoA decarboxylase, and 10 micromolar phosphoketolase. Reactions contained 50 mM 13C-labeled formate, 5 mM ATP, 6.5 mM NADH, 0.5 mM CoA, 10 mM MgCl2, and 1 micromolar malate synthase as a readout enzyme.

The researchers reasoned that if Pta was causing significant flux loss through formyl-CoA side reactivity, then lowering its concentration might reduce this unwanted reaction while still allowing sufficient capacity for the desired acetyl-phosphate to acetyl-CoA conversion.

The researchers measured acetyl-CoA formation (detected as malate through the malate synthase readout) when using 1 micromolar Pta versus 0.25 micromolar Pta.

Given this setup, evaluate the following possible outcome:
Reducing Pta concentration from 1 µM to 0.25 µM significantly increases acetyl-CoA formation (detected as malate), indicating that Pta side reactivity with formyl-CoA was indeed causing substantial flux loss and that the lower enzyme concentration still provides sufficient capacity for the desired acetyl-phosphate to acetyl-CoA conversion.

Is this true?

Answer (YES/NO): NO